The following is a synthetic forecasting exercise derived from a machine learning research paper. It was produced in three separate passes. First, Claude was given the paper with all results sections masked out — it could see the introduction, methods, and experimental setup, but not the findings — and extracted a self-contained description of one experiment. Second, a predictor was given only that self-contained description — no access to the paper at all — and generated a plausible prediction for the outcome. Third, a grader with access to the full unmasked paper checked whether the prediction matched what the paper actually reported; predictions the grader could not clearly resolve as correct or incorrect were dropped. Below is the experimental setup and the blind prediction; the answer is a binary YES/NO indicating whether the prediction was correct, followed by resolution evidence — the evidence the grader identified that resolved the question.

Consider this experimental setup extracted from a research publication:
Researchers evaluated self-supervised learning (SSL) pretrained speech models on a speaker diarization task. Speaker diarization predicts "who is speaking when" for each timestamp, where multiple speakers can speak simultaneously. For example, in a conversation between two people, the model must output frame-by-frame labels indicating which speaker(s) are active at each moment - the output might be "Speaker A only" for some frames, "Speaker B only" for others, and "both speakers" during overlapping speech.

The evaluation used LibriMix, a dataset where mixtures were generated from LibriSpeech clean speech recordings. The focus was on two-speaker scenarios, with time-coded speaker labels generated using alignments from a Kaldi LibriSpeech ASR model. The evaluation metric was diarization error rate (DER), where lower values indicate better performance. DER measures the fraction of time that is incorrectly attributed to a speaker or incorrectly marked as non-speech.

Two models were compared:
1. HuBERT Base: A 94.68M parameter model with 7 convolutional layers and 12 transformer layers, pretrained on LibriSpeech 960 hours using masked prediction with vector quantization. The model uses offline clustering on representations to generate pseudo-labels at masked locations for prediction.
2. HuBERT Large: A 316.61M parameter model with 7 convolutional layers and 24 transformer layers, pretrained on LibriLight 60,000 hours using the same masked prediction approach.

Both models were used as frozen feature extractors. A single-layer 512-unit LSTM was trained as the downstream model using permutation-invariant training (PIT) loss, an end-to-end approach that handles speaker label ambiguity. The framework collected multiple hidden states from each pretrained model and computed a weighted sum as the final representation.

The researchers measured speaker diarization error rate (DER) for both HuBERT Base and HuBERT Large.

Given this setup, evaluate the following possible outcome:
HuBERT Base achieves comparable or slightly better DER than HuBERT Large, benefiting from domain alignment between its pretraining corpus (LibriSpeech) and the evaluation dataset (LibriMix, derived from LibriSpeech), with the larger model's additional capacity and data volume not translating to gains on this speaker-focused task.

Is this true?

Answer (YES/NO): NO